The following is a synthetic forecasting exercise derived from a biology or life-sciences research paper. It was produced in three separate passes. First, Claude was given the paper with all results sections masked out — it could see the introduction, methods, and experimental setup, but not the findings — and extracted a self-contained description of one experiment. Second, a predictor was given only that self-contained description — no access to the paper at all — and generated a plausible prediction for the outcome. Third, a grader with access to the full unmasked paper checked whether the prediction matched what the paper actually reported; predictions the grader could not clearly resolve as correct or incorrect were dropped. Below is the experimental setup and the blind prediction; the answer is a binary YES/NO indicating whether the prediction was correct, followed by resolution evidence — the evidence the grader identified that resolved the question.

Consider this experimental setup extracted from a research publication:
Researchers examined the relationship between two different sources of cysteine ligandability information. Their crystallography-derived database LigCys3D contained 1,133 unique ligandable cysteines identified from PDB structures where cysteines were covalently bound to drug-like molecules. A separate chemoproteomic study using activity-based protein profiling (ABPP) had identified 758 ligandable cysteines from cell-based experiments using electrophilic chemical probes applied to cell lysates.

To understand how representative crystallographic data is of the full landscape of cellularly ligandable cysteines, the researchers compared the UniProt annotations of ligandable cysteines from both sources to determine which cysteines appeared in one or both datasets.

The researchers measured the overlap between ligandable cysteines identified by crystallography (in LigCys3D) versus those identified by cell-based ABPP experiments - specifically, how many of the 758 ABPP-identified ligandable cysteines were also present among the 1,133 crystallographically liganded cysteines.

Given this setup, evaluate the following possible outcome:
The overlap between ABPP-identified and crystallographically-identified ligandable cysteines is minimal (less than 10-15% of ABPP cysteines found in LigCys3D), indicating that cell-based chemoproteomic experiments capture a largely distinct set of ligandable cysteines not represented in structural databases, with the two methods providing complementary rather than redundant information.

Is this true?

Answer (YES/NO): YES